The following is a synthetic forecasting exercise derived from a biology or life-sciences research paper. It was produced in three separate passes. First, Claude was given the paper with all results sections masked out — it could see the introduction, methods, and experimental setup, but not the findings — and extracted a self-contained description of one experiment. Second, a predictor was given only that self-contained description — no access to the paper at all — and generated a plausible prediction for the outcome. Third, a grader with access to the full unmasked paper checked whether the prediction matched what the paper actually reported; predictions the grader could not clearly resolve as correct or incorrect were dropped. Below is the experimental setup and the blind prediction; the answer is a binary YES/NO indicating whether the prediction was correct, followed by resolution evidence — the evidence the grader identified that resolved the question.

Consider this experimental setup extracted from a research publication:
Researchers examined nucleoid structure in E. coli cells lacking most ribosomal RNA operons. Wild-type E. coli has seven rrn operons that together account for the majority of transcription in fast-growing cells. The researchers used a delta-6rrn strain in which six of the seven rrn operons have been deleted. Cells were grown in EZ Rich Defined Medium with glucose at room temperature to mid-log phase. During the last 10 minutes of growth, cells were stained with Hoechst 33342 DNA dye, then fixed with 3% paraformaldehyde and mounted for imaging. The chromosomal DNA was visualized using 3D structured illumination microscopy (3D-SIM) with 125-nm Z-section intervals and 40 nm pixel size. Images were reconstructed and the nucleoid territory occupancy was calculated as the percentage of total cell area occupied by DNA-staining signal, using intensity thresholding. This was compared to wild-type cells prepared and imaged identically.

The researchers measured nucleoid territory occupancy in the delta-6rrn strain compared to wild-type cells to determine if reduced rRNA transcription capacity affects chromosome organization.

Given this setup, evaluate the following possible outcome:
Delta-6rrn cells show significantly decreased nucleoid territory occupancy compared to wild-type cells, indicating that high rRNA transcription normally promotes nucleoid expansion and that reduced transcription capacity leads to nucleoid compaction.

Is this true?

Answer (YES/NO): NO